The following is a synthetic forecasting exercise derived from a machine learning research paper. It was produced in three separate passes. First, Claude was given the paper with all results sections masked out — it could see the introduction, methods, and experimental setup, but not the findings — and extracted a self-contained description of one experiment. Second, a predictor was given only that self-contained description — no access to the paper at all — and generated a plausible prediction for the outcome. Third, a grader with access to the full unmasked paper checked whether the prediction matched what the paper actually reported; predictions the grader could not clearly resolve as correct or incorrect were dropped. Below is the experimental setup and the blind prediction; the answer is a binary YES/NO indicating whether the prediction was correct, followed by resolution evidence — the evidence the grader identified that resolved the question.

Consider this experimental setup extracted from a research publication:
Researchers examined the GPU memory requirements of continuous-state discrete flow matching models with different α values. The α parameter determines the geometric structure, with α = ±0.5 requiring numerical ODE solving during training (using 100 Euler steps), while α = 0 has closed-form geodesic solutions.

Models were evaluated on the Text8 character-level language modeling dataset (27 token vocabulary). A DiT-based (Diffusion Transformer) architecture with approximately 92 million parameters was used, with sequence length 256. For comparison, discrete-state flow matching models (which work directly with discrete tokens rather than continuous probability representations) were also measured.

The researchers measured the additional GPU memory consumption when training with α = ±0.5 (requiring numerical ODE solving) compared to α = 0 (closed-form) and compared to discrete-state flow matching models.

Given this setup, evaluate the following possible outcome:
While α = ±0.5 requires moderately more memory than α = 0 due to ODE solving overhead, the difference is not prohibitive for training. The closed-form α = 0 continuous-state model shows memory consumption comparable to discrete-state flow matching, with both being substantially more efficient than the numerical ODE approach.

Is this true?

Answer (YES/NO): NO